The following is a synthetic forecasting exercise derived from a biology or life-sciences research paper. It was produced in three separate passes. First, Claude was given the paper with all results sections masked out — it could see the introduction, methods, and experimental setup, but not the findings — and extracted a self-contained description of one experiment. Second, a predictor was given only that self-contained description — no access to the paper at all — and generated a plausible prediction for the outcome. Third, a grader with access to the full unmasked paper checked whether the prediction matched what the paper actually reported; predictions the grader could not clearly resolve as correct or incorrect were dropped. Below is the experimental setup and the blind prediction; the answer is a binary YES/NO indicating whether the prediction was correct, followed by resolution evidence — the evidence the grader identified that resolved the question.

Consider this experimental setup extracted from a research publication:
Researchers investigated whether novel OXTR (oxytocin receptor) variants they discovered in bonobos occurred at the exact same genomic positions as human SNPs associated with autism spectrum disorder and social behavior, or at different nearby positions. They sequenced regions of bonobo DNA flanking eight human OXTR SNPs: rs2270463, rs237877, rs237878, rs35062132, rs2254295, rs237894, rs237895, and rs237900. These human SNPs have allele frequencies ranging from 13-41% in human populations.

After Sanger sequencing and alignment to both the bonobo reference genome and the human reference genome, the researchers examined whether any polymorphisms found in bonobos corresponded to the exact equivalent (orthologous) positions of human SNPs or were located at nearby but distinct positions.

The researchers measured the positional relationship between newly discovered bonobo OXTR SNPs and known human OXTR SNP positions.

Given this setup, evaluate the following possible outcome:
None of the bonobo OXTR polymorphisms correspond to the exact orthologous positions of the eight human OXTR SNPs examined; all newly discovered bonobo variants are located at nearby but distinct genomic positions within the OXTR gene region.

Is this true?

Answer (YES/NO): YES